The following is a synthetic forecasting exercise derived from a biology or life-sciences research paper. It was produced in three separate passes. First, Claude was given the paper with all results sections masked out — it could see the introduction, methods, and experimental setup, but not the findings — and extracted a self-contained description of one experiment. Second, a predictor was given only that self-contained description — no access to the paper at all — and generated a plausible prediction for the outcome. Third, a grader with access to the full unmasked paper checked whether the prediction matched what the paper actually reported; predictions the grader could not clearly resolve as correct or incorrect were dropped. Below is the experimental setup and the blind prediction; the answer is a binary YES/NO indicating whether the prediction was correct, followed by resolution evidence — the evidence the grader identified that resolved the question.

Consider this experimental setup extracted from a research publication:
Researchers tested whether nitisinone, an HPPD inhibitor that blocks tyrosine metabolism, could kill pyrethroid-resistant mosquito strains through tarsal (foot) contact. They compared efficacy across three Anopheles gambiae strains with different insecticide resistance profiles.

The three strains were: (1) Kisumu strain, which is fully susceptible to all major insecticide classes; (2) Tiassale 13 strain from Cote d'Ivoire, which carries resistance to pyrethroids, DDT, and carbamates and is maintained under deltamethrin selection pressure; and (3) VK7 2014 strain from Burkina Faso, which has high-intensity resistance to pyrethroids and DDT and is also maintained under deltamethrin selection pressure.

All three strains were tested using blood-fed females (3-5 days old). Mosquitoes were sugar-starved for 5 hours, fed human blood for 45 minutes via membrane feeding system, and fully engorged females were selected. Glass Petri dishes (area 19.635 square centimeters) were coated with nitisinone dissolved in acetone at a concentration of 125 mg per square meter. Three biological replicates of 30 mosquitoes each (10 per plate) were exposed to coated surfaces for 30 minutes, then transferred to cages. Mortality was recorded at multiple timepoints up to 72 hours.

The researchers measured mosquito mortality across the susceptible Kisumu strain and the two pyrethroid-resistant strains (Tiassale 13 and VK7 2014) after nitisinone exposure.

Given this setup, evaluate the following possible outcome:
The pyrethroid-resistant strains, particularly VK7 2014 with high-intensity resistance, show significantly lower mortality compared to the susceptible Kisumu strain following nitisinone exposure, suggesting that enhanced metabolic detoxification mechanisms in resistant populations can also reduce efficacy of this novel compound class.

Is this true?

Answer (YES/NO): NO